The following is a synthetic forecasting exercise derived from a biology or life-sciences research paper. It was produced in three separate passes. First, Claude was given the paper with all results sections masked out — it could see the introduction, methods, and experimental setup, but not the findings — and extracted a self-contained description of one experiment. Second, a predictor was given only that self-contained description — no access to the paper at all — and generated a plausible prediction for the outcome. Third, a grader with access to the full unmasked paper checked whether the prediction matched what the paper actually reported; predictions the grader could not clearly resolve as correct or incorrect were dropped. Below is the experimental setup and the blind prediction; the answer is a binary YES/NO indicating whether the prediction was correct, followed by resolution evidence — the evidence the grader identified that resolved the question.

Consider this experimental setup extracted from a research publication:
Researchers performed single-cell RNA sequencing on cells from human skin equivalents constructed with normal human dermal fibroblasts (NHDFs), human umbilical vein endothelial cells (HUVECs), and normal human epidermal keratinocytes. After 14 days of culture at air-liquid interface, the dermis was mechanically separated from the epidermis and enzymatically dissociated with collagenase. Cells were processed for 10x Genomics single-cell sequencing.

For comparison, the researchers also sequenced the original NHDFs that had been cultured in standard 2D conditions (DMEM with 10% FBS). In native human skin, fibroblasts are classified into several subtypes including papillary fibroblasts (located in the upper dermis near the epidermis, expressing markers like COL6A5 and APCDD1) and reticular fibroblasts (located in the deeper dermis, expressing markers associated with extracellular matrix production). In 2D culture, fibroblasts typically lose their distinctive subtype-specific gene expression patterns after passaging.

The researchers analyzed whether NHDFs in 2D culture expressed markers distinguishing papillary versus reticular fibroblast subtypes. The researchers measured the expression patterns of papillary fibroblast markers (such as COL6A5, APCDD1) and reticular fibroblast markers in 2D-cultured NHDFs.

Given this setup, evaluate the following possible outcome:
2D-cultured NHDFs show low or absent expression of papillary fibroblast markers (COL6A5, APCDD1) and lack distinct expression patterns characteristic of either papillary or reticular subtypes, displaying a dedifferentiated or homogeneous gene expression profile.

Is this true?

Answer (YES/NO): YES